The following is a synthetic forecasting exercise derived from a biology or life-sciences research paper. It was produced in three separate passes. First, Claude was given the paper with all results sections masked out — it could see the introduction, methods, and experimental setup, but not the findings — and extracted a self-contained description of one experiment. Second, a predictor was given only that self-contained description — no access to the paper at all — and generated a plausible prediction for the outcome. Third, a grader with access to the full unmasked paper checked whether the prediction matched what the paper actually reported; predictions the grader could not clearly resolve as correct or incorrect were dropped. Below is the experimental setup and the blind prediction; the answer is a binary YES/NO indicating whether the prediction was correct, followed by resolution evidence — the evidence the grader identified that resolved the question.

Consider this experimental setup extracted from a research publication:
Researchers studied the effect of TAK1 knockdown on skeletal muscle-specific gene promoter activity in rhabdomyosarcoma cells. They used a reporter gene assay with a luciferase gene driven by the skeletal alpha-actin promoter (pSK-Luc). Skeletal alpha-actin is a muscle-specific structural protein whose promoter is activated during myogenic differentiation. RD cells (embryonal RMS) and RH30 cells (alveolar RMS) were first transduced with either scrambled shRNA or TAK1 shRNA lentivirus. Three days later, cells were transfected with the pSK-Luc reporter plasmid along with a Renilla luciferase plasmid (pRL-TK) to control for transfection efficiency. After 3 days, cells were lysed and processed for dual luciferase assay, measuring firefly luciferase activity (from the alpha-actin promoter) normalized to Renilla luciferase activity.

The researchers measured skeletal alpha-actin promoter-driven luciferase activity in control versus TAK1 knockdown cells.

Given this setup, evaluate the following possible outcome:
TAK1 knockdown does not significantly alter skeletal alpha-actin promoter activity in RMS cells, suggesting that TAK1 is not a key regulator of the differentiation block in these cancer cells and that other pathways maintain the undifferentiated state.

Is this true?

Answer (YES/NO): NO